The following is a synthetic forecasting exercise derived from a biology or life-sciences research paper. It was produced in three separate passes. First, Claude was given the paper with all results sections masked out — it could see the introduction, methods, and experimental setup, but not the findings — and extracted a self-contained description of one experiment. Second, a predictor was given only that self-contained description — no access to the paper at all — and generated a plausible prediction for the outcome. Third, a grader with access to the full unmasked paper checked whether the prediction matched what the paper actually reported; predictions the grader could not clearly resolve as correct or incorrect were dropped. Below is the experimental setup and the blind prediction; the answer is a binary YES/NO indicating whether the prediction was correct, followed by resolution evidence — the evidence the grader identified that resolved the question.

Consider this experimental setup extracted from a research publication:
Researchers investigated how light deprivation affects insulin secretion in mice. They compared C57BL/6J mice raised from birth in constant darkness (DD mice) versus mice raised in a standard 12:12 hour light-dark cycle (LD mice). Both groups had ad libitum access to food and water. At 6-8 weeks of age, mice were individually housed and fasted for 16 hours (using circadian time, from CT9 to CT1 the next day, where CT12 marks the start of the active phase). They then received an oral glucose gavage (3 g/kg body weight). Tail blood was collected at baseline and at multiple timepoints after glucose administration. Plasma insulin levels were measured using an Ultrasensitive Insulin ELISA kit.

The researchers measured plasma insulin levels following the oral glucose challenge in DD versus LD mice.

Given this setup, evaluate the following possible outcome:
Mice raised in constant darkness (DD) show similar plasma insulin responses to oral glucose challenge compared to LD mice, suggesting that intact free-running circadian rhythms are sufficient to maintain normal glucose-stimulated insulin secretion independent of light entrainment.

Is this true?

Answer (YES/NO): NO